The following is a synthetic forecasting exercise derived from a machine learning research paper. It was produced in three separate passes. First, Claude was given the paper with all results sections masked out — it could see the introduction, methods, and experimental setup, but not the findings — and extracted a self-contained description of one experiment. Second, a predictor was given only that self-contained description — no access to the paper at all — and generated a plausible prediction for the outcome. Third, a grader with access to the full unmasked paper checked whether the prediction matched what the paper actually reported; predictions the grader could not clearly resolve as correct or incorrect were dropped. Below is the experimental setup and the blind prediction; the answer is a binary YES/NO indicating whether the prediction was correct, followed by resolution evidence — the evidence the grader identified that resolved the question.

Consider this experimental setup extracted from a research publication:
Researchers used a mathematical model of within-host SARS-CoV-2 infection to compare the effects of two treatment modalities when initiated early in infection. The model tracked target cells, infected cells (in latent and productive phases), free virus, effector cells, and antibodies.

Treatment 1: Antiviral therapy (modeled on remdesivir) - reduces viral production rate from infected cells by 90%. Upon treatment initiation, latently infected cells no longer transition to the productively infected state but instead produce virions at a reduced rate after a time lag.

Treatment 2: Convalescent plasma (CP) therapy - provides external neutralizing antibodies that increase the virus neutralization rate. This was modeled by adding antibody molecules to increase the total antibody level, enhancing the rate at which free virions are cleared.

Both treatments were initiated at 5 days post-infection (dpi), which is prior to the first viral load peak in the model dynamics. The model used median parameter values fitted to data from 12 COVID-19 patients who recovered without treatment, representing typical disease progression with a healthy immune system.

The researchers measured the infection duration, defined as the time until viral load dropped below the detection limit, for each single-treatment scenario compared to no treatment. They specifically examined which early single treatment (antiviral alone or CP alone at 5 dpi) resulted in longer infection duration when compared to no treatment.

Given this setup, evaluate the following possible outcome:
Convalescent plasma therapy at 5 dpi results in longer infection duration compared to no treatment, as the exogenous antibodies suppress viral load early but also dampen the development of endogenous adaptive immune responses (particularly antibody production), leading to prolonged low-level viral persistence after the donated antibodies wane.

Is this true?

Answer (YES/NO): YES